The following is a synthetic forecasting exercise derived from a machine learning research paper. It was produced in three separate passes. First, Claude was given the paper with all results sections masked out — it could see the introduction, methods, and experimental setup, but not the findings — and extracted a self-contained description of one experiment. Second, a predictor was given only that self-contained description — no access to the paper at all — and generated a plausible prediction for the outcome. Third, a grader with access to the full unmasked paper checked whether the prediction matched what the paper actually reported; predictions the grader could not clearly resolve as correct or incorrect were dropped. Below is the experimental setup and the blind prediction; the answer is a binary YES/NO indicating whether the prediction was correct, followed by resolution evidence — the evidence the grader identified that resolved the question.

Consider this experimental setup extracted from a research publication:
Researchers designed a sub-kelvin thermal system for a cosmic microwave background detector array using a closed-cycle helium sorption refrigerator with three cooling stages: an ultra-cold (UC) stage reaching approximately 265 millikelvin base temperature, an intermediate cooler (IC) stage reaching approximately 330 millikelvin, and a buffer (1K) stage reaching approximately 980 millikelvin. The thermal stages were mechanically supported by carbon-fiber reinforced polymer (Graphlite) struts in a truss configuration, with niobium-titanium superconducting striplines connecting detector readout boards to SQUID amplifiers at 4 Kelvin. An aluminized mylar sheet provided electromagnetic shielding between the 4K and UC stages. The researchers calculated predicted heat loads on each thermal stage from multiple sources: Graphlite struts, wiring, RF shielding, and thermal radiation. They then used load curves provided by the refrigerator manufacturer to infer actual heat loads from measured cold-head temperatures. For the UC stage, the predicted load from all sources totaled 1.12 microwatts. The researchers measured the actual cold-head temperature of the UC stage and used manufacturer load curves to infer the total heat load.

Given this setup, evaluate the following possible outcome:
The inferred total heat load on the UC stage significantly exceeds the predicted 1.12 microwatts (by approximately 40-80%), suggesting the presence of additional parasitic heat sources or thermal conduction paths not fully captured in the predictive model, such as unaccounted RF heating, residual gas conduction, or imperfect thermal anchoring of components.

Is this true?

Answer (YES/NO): NO